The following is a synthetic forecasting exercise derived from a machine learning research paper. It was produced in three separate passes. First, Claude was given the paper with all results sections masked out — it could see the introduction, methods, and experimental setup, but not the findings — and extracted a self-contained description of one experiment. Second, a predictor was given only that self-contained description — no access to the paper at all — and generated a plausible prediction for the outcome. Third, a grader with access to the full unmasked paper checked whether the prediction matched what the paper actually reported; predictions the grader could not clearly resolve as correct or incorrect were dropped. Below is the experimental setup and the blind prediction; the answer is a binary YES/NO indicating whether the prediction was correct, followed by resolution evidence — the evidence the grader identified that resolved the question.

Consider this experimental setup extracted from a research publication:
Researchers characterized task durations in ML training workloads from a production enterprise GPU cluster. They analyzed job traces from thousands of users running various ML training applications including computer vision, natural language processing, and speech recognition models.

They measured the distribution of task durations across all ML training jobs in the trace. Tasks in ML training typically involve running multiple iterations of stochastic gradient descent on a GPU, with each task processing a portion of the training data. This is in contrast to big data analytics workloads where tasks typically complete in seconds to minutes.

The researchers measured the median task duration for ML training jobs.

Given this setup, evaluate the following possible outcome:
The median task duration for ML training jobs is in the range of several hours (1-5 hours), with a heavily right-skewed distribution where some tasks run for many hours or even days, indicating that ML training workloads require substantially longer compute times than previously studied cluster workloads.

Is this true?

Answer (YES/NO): YES